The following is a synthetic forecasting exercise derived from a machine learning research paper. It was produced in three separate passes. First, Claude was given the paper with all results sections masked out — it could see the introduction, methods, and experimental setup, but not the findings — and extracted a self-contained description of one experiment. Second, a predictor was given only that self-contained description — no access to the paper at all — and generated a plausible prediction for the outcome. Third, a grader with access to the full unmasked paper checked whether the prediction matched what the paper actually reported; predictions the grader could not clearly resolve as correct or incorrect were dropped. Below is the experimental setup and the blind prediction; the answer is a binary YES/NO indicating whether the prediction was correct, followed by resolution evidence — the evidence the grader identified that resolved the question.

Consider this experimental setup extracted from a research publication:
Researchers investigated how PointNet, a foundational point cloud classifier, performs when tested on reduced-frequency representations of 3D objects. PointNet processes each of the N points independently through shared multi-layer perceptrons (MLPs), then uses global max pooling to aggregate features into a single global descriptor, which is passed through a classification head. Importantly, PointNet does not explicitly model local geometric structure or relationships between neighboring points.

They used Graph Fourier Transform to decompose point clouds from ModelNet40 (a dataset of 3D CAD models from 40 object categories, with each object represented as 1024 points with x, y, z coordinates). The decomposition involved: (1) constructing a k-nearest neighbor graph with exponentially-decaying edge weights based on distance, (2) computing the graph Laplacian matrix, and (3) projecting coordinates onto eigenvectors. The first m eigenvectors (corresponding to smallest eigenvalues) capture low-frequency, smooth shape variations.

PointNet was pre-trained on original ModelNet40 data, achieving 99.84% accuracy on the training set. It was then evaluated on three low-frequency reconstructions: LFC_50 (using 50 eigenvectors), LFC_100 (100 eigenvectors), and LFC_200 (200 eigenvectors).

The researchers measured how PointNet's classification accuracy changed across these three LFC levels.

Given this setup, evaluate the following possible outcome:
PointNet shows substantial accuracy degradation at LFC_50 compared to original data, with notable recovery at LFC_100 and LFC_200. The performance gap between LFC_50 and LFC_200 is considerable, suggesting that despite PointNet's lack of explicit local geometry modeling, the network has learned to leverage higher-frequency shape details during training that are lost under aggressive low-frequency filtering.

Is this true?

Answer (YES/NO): NO